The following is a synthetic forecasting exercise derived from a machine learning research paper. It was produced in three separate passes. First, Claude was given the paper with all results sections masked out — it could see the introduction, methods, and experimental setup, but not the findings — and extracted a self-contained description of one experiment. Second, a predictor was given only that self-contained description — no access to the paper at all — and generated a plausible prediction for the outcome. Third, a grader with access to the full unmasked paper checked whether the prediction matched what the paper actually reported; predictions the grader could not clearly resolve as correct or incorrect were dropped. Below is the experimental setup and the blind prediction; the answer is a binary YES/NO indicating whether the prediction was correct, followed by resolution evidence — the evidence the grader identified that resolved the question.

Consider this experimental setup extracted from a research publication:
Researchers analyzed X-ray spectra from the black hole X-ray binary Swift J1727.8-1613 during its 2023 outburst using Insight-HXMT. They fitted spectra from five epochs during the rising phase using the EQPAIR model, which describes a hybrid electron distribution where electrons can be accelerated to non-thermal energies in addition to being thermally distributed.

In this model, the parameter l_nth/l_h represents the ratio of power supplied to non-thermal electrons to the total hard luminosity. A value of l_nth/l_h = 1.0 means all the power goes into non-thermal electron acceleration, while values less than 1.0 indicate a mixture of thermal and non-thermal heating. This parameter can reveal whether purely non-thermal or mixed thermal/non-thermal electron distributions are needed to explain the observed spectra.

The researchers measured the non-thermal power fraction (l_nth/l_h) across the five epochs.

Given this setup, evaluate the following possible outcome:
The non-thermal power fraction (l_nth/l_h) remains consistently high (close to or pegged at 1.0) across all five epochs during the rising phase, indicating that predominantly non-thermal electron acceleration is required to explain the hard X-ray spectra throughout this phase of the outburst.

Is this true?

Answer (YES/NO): YES